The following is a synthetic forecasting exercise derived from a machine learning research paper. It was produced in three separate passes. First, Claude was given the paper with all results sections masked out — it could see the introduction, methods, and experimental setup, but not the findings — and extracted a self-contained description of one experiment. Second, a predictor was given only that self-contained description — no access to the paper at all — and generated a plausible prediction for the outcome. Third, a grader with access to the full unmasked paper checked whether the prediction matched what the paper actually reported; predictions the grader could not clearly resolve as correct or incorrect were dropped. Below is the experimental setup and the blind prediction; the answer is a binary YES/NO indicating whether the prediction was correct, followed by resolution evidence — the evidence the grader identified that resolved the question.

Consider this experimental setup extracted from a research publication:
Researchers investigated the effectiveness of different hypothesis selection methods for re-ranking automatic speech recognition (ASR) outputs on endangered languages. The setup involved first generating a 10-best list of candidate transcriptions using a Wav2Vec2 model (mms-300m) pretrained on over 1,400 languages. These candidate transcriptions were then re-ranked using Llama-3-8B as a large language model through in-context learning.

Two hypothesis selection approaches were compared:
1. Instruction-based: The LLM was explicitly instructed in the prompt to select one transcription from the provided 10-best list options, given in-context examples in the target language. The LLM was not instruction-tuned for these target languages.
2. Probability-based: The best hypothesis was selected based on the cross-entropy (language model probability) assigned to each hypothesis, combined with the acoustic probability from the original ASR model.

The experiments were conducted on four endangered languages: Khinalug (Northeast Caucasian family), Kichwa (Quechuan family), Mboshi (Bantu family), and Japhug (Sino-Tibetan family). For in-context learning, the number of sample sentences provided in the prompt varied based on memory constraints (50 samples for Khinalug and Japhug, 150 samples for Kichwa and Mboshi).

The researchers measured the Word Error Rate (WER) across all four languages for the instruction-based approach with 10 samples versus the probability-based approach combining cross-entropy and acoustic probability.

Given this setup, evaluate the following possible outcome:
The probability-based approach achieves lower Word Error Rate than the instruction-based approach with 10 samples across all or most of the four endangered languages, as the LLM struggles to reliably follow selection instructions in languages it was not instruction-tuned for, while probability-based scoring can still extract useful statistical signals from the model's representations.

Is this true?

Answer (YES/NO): YES